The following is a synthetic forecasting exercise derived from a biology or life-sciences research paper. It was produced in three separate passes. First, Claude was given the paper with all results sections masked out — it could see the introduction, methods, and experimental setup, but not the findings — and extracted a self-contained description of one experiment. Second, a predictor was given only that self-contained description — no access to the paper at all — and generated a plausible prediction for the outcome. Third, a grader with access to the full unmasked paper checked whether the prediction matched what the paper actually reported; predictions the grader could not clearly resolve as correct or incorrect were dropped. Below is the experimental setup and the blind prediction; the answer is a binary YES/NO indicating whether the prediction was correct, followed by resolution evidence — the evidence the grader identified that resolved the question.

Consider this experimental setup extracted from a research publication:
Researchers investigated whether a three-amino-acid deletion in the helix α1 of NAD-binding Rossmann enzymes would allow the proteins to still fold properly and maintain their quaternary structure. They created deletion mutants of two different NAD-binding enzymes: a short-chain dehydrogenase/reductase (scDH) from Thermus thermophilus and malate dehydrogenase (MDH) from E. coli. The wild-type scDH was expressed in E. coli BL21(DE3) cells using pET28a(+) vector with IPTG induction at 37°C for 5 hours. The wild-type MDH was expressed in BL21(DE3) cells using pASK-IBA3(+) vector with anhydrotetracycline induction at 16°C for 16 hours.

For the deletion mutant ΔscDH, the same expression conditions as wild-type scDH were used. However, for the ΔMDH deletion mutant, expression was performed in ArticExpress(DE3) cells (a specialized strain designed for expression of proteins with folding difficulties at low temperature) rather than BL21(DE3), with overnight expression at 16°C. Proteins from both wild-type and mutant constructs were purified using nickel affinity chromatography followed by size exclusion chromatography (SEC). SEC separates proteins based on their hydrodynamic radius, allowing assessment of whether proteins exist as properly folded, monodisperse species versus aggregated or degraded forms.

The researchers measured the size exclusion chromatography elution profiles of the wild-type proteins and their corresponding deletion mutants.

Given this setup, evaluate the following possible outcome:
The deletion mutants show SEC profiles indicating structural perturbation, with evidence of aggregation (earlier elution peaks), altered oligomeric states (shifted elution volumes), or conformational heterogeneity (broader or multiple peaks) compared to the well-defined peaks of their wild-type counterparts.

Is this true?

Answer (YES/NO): NO